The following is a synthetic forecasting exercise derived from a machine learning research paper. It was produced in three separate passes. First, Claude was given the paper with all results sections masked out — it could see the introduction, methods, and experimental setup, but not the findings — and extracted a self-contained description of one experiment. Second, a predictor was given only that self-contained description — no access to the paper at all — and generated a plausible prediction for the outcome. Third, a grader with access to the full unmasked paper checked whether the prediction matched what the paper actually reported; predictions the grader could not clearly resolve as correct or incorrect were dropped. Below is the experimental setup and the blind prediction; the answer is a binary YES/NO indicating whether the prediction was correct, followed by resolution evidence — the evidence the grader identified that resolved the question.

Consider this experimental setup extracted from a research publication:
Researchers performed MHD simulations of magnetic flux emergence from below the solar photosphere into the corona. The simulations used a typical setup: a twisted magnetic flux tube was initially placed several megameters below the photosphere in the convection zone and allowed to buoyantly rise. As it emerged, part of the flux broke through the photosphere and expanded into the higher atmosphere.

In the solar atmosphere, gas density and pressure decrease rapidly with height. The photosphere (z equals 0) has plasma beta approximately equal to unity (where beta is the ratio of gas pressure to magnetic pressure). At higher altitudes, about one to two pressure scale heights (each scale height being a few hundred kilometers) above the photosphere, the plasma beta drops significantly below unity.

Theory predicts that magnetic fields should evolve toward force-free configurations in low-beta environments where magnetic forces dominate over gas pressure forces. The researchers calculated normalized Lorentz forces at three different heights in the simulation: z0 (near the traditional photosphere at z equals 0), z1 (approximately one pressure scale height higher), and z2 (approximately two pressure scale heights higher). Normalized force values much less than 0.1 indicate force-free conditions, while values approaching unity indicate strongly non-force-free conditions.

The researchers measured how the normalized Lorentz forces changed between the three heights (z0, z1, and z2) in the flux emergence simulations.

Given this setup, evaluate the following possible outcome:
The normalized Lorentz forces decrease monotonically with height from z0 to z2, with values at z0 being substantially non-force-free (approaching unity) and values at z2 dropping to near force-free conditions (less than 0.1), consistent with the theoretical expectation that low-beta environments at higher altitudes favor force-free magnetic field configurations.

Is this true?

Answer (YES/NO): YES